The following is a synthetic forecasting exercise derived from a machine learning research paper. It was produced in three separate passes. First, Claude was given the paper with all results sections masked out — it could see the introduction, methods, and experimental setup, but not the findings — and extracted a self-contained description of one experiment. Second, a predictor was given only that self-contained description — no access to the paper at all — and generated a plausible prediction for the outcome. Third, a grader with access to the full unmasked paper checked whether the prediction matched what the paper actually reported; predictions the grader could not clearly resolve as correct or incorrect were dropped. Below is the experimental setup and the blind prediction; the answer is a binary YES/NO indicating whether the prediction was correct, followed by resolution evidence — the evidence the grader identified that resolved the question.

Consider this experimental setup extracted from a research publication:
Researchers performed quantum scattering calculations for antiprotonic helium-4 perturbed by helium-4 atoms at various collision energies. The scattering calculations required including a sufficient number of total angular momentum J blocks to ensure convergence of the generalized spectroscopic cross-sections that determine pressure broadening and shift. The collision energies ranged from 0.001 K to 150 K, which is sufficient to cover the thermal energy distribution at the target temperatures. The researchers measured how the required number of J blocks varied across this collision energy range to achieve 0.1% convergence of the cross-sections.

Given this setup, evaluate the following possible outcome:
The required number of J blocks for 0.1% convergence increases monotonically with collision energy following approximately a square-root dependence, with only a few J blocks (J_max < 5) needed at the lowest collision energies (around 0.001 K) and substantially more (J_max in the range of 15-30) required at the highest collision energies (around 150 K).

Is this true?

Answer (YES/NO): NO